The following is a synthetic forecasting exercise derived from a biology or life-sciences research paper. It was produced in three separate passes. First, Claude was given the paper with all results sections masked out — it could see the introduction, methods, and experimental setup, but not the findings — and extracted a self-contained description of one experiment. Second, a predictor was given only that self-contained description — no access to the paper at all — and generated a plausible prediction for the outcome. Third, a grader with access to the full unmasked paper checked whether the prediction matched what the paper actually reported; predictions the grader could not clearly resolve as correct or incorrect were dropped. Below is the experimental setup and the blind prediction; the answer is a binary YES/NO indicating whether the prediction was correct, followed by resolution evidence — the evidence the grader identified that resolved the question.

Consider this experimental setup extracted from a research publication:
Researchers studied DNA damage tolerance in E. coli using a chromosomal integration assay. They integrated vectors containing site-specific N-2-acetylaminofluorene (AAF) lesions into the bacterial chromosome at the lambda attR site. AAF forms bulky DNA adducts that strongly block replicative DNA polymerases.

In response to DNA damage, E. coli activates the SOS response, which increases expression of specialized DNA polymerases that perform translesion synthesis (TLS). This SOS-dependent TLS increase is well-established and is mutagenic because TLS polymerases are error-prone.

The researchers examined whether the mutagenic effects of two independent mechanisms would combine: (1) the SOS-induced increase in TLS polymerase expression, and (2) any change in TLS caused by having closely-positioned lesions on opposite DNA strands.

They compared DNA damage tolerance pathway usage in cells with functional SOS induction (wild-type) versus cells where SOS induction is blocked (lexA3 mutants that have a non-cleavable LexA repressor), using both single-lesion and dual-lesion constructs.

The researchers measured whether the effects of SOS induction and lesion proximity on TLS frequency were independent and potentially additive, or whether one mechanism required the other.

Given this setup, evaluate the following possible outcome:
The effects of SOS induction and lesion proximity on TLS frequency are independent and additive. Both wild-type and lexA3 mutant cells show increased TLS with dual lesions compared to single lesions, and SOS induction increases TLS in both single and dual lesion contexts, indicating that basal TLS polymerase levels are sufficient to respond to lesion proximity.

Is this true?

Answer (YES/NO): YES